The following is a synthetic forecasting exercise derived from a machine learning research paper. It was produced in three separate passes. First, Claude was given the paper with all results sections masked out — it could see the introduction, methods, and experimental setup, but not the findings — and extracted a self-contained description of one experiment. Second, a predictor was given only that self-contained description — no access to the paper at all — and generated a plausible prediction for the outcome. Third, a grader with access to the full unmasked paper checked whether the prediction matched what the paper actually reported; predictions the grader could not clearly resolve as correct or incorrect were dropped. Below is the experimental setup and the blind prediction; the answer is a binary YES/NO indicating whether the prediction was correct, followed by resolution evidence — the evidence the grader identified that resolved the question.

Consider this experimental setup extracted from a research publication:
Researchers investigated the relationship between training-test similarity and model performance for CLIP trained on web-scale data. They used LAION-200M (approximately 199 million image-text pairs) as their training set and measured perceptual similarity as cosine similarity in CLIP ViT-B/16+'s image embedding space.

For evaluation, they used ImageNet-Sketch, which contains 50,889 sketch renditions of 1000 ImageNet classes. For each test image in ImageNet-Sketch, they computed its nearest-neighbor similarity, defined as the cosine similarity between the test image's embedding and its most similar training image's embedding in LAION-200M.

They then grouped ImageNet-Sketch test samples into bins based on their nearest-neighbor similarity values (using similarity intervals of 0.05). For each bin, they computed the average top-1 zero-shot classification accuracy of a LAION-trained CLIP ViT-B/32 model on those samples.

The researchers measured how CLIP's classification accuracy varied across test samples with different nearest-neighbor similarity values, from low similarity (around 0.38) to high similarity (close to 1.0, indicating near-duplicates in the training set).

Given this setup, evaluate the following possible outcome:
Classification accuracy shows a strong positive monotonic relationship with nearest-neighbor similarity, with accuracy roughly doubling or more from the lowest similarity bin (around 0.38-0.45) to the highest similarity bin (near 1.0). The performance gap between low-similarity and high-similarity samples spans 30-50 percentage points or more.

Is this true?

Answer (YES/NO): YES